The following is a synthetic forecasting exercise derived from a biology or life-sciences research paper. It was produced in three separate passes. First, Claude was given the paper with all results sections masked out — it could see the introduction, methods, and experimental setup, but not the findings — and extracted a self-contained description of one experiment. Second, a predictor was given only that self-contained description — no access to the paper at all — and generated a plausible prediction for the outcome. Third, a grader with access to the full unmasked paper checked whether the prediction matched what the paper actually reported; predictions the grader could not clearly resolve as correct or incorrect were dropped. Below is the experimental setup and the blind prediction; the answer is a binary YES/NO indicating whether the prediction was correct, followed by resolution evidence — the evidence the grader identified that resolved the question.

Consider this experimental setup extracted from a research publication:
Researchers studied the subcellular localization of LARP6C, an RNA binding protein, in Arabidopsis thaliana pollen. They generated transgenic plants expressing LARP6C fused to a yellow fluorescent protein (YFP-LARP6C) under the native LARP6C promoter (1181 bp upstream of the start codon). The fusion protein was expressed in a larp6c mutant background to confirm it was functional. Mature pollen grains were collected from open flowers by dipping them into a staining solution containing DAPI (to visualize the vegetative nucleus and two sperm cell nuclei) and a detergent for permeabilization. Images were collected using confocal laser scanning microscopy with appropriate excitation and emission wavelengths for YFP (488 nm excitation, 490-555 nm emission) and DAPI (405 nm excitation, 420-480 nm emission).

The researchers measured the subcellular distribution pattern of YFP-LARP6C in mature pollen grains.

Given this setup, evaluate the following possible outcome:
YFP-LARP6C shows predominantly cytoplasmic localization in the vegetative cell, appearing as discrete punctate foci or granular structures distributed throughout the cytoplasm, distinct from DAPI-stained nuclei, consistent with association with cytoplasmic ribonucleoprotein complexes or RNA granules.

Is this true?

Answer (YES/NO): YES